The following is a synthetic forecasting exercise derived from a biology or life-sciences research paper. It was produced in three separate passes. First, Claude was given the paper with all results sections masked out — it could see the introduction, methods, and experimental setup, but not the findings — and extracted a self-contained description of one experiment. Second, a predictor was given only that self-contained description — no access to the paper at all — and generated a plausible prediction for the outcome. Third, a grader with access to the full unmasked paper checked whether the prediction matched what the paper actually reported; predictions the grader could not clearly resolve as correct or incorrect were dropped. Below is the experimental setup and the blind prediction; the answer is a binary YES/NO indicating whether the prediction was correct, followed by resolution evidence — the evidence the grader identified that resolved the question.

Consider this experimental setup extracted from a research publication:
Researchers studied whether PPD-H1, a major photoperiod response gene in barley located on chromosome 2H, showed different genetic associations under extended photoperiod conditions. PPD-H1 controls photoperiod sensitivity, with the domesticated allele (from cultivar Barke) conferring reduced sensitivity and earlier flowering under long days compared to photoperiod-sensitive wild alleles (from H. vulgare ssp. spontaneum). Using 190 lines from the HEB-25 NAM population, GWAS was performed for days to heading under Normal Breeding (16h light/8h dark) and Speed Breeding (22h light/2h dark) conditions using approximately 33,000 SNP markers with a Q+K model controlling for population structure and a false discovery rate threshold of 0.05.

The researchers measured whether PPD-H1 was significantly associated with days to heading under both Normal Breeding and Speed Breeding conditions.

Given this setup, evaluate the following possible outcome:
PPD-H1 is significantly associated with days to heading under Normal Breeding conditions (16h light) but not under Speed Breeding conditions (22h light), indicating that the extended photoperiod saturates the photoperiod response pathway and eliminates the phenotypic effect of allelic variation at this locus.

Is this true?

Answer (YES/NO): NO